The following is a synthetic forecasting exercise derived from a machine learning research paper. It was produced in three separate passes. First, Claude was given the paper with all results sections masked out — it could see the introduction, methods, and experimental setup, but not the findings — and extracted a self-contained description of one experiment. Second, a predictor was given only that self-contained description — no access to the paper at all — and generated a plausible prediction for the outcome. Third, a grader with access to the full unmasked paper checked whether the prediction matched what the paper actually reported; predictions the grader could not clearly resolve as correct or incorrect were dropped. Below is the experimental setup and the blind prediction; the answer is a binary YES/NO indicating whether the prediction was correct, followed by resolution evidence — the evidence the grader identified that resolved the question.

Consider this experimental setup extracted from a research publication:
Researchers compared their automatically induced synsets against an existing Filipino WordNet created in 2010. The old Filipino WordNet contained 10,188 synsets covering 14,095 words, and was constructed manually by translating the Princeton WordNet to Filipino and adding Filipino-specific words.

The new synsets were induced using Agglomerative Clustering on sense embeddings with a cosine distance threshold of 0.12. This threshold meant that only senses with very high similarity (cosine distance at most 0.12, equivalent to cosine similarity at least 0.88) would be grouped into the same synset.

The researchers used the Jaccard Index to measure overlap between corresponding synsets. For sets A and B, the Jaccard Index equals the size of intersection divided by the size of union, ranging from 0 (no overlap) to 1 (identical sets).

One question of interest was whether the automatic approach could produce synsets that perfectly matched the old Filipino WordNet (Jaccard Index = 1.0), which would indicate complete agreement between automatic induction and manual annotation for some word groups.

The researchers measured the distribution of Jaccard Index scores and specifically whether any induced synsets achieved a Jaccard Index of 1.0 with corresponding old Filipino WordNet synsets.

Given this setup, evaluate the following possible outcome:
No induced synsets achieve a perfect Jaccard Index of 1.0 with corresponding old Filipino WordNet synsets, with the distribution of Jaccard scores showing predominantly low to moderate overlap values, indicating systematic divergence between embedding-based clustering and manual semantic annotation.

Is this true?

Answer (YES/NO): NO